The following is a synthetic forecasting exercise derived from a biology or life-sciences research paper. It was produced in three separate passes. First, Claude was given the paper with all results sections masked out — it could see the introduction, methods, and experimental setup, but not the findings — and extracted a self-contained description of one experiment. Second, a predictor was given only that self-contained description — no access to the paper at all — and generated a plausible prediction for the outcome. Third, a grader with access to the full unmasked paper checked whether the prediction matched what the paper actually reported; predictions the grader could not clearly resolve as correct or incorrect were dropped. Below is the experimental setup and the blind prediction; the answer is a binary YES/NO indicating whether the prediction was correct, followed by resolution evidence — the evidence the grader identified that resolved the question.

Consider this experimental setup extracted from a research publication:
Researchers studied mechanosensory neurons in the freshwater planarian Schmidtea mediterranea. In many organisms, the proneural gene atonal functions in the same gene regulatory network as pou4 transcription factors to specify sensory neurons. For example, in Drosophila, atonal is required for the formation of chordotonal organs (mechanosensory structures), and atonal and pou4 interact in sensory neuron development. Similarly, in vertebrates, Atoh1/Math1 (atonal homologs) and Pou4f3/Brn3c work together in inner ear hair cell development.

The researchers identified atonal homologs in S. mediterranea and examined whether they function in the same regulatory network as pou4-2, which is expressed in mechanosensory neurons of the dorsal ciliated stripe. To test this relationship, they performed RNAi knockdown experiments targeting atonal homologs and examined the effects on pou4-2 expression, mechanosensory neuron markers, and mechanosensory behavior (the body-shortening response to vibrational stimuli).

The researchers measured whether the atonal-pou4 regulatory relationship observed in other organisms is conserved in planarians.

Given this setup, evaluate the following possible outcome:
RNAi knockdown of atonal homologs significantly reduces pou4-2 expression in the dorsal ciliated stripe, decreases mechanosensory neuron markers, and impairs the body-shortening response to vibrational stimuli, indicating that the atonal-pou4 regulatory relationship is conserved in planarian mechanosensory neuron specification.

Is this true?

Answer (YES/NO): NO